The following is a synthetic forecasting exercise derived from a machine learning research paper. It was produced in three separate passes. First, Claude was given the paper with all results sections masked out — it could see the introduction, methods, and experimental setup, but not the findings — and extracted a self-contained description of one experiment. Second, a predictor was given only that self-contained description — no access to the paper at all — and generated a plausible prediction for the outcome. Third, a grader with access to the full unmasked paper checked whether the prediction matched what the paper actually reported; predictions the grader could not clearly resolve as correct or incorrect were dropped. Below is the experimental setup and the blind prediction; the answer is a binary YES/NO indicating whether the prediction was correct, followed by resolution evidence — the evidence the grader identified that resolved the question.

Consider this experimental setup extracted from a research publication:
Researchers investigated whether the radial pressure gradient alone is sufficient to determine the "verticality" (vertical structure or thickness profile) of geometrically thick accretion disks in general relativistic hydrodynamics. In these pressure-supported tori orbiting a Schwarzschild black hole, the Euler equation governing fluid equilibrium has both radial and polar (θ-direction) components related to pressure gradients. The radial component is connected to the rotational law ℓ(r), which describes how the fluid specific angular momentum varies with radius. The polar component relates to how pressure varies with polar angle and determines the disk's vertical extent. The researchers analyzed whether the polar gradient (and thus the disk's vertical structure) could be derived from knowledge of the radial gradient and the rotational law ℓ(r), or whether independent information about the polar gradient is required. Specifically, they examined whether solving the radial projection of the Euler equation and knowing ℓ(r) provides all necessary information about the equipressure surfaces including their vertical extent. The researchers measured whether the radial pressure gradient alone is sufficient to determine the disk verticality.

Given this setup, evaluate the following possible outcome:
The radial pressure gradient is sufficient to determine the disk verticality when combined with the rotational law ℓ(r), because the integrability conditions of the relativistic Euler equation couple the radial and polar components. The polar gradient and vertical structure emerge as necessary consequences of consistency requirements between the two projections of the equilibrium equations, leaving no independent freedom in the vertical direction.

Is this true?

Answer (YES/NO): YES